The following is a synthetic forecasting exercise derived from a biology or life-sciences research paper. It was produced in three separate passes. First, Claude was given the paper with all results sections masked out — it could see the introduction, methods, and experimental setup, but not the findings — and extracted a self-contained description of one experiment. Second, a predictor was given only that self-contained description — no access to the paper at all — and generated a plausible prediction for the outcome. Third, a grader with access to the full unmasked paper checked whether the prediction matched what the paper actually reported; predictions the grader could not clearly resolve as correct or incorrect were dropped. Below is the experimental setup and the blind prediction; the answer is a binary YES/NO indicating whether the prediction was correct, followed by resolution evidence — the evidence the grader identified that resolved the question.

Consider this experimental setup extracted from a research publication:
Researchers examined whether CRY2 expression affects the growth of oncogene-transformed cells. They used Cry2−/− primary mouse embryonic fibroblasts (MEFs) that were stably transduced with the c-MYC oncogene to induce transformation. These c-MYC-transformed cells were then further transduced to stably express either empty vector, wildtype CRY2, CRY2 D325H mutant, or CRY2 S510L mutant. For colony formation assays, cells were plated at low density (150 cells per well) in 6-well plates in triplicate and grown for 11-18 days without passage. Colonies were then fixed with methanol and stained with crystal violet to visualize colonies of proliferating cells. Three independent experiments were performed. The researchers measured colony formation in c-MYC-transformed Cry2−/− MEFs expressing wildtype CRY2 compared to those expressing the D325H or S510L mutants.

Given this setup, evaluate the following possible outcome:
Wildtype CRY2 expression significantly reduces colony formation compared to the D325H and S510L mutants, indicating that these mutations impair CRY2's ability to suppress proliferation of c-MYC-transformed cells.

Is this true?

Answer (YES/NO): YES